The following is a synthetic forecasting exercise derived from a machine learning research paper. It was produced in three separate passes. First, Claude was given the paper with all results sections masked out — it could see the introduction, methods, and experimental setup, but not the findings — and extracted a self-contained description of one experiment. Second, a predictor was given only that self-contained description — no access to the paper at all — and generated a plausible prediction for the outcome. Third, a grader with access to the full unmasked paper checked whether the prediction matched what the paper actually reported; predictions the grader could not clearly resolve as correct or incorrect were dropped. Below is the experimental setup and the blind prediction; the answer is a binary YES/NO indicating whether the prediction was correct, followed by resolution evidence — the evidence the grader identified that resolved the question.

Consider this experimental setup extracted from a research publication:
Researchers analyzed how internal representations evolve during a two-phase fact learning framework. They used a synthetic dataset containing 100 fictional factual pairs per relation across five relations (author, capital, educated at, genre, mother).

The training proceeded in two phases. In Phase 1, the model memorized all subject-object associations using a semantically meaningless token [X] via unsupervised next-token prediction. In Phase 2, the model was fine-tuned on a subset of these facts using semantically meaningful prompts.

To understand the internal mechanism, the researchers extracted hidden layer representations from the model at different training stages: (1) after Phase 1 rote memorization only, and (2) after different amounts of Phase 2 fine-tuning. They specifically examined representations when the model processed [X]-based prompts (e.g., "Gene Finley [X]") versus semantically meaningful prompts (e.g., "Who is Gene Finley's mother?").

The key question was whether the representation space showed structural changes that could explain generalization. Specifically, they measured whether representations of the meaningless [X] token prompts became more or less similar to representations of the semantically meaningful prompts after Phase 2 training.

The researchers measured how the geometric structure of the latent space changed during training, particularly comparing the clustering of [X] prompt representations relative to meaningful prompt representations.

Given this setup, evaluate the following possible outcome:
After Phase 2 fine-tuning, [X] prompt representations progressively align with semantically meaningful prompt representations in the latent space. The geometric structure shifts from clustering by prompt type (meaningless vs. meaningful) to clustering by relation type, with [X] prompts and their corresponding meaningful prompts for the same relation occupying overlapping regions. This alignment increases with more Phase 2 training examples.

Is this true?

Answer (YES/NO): NO